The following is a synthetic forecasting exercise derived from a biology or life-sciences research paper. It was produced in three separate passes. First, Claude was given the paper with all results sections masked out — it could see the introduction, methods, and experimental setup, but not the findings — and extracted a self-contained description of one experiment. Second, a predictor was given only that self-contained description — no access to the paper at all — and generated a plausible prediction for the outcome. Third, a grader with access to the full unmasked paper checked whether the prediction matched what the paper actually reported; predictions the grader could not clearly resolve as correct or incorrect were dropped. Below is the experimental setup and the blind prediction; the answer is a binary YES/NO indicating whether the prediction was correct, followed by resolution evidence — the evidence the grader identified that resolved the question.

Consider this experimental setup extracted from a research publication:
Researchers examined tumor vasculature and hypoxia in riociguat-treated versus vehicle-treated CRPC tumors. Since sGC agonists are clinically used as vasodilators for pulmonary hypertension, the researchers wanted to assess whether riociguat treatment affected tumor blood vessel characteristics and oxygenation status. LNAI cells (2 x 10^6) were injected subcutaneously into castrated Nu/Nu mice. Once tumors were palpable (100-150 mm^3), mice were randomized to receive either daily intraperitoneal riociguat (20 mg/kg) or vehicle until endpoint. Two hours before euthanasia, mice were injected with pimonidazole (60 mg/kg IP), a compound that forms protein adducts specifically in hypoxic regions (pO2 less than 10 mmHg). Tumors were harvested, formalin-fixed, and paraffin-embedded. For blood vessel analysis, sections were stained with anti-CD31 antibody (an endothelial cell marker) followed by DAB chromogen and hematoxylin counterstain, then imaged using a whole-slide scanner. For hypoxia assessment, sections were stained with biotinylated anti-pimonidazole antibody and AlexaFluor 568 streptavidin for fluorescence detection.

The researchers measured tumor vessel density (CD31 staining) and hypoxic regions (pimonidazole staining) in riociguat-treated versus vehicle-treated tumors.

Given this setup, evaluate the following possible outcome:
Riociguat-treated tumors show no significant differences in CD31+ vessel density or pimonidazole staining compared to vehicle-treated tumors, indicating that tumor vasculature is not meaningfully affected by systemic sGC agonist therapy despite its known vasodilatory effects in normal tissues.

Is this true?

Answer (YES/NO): NO